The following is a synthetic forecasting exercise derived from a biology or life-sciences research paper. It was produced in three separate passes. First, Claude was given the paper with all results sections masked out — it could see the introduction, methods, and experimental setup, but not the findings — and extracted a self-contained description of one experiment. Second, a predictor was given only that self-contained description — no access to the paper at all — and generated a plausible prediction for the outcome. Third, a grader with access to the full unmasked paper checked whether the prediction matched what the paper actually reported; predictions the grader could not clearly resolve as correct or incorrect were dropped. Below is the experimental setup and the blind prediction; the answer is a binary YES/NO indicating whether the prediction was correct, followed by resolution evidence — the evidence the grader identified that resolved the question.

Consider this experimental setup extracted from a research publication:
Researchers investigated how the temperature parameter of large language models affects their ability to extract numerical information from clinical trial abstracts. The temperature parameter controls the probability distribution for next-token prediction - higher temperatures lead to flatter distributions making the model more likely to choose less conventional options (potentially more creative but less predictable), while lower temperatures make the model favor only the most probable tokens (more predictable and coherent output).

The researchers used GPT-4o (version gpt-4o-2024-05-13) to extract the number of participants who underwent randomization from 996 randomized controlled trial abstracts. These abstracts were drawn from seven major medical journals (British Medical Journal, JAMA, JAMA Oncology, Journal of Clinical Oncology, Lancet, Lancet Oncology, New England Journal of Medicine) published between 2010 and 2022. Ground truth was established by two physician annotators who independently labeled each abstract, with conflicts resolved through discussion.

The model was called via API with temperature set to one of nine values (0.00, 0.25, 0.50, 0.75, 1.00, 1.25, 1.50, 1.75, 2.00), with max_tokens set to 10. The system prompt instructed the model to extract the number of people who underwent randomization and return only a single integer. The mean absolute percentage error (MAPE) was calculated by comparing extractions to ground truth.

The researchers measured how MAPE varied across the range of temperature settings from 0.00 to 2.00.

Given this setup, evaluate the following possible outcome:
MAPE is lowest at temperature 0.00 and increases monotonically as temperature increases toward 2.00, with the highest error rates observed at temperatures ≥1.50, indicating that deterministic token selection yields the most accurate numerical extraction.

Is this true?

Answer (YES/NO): NO